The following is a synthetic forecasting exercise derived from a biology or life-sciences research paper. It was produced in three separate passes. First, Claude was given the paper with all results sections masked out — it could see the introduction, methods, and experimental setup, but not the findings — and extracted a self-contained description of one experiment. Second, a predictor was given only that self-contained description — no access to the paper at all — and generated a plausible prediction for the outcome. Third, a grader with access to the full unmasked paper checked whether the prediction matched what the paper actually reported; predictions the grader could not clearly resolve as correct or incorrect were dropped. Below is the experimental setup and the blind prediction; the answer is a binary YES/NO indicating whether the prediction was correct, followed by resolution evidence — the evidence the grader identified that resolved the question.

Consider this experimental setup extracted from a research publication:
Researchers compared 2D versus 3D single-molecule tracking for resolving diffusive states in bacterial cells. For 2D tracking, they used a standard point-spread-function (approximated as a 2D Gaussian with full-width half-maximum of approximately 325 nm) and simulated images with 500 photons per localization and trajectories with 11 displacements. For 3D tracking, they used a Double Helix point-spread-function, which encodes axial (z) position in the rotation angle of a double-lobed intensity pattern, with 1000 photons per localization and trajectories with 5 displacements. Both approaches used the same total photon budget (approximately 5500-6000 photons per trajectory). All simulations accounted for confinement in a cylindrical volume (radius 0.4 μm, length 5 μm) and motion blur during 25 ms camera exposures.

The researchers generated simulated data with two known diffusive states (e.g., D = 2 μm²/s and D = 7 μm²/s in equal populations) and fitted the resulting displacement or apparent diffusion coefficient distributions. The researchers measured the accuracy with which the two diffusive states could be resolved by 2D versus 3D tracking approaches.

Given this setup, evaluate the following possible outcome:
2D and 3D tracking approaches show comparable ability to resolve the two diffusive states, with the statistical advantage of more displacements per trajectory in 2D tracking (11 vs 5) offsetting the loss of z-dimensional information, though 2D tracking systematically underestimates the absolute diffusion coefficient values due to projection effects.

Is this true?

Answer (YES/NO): NO